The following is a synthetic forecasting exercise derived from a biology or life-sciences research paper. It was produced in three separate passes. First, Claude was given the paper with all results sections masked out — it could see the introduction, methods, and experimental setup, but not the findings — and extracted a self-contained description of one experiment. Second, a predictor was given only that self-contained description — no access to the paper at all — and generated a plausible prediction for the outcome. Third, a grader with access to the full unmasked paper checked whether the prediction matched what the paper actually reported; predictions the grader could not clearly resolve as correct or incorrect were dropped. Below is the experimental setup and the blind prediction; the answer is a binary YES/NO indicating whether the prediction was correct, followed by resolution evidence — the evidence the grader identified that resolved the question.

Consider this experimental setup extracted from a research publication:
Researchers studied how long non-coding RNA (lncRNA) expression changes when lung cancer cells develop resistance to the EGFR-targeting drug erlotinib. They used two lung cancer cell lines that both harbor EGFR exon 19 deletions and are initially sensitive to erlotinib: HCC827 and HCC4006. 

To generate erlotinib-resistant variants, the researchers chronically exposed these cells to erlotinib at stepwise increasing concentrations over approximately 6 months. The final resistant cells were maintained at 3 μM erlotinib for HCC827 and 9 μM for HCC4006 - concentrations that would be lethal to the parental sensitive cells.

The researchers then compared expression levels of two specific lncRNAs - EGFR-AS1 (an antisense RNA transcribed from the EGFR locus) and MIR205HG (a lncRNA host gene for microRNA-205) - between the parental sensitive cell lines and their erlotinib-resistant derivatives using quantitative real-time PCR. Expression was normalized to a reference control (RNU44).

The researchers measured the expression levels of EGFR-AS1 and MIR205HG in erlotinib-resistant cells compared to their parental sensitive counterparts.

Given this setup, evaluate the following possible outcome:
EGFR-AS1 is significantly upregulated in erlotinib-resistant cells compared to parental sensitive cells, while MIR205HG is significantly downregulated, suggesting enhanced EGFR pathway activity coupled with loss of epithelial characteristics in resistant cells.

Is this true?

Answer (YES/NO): NO